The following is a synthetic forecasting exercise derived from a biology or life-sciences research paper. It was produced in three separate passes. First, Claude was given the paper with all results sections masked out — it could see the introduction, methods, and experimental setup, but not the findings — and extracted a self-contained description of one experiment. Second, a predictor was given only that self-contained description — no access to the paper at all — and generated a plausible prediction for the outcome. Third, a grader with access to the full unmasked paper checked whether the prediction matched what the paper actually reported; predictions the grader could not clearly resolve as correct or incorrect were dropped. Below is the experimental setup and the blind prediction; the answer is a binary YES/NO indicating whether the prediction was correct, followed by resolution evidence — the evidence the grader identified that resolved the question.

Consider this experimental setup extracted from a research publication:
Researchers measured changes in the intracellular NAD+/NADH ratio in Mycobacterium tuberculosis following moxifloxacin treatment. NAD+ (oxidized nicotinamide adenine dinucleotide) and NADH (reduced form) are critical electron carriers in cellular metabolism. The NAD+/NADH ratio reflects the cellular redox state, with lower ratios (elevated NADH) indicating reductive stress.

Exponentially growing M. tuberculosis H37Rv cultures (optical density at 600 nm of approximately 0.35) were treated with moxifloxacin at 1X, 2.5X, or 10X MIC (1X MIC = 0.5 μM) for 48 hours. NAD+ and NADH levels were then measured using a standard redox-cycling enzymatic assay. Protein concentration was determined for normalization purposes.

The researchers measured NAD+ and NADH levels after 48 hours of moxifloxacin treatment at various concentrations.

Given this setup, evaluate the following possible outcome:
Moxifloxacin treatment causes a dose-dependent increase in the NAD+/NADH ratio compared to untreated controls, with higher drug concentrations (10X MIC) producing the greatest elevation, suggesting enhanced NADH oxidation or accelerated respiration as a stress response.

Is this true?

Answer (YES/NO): NO